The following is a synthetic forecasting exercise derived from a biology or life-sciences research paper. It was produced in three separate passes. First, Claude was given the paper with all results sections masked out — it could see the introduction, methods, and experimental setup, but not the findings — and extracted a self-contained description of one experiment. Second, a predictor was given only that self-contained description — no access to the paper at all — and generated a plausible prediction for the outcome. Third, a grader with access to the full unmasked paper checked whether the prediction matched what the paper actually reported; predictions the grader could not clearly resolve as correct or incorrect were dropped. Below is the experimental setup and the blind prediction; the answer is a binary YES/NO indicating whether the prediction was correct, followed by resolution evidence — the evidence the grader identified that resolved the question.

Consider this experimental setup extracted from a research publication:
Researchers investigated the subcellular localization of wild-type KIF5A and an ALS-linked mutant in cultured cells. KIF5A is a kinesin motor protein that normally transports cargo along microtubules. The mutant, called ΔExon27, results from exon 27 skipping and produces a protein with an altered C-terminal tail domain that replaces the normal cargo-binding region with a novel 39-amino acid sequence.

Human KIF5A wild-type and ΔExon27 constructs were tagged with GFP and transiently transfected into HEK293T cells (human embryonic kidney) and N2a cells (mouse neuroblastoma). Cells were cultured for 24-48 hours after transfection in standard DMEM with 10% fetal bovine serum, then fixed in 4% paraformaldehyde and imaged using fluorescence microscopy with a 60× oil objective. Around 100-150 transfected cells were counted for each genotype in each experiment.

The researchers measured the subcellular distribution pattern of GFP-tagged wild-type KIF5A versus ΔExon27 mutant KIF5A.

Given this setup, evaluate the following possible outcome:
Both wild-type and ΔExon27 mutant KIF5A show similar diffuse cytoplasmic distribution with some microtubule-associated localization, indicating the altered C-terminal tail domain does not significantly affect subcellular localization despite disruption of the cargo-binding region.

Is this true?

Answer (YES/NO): NO